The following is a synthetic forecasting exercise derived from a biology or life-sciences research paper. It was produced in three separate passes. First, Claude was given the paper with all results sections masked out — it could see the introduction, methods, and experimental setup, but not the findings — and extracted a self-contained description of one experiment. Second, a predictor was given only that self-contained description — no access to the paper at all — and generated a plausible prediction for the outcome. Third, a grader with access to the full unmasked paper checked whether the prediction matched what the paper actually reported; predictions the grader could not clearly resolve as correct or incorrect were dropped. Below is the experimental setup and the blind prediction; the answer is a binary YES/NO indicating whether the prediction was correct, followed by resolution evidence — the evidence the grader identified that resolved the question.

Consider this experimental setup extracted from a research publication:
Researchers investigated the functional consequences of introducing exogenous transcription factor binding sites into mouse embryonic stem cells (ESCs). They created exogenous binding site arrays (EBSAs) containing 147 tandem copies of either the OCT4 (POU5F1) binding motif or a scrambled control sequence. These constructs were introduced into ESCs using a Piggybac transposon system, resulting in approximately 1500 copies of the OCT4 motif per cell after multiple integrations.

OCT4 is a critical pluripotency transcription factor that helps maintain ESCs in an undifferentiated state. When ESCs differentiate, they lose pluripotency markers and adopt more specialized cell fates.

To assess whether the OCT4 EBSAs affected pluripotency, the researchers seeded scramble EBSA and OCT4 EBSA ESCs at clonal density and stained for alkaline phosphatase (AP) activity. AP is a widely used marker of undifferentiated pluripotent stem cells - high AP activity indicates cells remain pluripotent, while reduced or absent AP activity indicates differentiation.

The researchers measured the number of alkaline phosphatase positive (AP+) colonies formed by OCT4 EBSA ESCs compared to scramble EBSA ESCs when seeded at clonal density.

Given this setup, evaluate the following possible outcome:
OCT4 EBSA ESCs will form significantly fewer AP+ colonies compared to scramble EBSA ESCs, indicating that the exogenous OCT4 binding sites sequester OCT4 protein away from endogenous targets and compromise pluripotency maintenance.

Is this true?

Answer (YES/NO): YES